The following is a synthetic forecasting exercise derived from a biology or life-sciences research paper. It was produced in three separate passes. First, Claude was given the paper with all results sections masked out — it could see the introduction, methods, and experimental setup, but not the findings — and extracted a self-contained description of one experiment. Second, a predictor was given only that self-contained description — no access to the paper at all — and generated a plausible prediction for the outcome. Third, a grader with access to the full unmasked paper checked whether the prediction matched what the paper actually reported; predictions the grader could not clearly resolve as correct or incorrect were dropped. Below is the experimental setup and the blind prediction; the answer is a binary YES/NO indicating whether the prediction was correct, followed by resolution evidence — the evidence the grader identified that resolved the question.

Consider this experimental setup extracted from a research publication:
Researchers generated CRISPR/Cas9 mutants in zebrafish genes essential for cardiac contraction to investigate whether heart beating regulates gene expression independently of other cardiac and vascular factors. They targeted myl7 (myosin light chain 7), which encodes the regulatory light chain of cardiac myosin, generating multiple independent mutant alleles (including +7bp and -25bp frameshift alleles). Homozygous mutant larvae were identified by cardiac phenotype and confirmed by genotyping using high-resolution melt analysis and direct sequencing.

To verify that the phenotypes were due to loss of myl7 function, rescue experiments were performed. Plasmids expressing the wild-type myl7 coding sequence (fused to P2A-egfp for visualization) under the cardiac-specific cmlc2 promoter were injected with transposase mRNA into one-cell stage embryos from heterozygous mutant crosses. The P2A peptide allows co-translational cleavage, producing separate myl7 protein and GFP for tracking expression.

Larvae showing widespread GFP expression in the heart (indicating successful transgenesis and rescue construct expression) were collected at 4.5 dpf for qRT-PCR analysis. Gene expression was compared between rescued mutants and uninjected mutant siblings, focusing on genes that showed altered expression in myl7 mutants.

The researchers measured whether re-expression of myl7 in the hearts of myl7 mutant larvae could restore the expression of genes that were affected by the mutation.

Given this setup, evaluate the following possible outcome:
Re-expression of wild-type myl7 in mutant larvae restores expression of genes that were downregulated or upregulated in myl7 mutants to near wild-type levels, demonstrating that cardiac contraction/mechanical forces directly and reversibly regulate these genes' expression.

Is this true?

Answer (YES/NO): YES